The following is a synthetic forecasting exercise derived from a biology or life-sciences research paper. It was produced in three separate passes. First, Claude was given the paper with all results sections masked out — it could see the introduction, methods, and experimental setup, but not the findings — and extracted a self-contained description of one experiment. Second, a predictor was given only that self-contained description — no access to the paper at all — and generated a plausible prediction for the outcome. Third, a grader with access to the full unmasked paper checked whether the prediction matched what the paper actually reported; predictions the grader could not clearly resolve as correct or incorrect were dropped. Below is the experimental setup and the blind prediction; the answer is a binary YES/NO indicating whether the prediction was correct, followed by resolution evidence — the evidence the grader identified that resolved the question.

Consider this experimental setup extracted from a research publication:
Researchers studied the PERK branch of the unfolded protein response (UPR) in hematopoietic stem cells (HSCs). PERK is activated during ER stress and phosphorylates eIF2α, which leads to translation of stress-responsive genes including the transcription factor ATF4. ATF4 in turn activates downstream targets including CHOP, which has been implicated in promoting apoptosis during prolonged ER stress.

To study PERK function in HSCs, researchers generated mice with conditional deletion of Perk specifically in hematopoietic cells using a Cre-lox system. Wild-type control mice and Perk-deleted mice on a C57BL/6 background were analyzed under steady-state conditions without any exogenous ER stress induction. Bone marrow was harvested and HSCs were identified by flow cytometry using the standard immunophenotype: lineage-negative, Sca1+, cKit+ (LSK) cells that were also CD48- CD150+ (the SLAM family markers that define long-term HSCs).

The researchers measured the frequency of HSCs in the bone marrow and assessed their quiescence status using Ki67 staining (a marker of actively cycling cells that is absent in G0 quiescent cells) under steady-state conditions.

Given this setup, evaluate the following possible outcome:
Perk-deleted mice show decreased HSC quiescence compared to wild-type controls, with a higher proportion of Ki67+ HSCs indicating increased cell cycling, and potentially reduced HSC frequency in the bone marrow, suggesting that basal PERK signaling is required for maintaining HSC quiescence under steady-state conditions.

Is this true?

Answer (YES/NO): NO